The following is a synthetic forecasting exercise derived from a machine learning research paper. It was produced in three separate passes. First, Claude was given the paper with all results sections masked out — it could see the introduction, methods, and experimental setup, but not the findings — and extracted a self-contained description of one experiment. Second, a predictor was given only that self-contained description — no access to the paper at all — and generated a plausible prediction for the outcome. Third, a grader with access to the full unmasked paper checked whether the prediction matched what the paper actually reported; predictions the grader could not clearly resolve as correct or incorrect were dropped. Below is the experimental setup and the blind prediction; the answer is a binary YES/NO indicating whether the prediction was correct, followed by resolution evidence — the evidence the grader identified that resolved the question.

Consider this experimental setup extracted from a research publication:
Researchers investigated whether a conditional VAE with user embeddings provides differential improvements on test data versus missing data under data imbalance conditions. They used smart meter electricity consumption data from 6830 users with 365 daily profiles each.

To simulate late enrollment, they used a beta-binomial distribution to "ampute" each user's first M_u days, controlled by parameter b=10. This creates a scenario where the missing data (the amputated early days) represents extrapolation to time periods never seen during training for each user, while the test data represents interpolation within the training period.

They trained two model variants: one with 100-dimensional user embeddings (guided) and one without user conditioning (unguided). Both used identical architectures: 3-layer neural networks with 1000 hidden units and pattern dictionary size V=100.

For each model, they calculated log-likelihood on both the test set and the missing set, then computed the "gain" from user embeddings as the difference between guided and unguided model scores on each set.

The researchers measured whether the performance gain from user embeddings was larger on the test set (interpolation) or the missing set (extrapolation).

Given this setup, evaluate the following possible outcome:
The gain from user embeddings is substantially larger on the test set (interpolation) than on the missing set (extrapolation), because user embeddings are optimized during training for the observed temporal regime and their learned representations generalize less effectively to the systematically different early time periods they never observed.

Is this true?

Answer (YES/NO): YES